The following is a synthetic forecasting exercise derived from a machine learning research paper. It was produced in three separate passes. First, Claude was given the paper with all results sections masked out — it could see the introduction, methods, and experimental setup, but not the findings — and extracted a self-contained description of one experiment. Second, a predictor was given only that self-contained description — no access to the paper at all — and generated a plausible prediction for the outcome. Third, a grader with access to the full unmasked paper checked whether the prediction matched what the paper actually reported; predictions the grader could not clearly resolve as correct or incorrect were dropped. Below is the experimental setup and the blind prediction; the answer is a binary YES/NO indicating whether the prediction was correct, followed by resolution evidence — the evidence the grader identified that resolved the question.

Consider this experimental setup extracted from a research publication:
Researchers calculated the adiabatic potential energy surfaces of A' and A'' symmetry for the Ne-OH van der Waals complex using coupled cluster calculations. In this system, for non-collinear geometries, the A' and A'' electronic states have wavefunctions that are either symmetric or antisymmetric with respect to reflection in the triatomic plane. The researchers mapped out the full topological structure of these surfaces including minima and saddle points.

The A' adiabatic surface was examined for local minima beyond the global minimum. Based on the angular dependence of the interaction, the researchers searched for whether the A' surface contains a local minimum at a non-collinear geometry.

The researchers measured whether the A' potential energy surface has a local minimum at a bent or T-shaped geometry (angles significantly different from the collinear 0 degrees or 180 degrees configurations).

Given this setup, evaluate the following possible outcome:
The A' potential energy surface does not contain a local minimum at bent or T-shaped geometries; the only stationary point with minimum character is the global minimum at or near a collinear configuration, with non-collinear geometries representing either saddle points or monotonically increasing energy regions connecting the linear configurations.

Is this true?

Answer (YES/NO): NO